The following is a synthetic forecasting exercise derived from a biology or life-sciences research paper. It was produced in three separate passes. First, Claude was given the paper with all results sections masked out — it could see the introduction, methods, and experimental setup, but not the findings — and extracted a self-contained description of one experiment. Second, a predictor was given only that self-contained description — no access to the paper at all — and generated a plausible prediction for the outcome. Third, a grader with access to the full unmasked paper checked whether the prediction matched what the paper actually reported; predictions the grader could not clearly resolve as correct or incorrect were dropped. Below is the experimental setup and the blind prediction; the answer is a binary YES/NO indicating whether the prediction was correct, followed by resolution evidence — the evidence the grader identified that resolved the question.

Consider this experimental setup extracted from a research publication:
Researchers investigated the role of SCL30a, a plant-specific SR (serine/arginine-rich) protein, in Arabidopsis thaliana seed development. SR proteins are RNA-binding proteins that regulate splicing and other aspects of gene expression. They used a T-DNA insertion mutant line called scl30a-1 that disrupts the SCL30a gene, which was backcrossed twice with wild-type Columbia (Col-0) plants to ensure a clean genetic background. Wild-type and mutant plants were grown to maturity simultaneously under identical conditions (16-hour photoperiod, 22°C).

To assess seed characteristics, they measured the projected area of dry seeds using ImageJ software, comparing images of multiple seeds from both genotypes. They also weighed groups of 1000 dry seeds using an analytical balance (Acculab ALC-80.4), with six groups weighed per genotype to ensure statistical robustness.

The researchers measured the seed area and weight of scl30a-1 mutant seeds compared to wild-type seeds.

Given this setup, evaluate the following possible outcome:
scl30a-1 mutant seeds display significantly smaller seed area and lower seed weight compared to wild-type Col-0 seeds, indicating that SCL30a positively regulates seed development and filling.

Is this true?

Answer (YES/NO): YES